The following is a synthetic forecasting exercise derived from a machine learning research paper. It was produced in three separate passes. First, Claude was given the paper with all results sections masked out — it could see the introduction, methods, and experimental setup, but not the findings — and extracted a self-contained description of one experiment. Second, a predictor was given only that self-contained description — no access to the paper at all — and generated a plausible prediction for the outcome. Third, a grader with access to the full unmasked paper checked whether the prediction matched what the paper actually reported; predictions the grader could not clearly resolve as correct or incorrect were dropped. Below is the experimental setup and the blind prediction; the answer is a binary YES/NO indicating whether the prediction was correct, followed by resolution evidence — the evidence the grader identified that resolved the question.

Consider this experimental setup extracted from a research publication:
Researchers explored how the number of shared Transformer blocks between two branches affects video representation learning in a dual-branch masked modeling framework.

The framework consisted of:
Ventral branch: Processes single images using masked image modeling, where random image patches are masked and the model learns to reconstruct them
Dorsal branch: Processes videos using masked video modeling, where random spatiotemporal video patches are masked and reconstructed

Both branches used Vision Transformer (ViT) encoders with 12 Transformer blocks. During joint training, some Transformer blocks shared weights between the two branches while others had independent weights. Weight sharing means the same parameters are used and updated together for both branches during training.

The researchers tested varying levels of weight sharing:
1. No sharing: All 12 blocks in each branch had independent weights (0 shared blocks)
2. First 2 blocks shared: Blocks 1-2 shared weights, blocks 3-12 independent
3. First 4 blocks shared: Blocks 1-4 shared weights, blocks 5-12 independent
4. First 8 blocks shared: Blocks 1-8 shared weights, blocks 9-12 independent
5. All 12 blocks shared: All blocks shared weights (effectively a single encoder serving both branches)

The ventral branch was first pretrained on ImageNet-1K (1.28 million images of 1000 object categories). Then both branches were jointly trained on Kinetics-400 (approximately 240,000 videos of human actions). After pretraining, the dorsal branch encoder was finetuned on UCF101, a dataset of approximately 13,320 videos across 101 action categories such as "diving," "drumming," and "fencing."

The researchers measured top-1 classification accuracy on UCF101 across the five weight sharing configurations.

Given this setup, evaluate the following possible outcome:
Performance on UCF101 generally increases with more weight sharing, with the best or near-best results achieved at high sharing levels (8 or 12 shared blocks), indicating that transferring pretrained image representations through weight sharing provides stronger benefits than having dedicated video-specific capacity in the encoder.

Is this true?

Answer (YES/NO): NO